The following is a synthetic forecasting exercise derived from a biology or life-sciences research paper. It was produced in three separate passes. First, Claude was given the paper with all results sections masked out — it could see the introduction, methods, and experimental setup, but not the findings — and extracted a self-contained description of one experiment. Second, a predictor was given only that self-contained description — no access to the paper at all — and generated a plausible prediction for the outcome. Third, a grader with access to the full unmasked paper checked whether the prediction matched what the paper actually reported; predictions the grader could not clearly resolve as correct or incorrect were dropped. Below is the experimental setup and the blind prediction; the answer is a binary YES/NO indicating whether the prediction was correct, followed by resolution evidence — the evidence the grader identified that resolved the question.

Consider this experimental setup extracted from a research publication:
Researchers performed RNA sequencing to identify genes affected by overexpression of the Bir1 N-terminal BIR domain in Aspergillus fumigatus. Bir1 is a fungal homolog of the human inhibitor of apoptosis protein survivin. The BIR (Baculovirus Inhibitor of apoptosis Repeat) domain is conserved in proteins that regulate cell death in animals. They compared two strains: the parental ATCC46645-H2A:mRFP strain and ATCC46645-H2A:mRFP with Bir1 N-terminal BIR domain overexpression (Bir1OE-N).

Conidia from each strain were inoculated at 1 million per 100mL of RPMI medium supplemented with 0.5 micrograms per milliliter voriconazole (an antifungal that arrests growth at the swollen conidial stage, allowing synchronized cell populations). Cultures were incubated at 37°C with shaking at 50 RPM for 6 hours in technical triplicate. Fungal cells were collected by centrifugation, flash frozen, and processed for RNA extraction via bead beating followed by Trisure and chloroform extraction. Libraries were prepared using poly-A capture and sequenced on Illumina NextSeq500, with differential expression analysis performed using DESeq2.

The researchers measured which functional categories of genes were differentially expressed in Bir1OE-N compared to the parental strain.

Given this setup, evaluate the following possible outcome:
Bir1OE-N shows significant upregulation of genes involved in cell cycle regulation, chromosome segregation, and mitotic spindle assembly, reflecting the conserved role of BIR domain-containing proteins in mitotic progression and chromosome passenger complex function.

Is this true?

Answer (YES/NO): NO